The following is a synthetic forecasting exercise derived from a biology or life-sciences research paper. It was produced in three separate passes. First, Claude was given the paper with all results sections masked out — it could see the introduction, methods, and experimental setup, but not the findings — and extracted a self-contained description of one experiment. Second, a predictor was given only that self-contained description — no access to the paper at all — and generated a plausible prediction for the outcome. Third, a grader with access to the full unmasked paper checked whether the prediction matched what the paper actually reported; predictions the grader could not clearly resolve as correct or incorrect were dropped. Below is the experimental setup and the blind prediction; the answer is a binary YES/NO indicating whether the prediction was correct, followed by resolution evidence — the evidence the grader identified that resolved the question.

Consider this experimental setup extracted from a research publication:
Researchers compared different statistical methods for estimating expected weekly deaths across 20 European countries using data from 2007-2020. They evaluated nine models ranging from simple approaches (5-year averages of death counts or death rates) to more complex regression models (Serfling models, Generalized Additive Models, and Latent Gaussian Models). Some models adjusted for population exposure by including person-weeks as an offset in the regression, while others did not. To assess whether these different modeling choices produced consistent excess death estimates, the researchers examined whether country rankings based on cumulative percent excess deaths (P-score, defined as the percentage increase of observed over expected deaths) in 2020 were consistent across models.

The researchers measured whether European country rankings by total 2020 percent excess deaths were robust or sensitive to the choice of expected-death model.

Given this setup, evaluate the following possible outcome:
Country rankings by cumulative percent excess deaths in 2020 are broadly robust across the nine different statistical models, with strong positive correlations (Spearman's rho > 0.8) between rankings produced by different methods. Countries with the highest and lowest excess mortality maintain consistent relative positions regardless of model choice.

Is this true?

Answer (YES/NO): NO